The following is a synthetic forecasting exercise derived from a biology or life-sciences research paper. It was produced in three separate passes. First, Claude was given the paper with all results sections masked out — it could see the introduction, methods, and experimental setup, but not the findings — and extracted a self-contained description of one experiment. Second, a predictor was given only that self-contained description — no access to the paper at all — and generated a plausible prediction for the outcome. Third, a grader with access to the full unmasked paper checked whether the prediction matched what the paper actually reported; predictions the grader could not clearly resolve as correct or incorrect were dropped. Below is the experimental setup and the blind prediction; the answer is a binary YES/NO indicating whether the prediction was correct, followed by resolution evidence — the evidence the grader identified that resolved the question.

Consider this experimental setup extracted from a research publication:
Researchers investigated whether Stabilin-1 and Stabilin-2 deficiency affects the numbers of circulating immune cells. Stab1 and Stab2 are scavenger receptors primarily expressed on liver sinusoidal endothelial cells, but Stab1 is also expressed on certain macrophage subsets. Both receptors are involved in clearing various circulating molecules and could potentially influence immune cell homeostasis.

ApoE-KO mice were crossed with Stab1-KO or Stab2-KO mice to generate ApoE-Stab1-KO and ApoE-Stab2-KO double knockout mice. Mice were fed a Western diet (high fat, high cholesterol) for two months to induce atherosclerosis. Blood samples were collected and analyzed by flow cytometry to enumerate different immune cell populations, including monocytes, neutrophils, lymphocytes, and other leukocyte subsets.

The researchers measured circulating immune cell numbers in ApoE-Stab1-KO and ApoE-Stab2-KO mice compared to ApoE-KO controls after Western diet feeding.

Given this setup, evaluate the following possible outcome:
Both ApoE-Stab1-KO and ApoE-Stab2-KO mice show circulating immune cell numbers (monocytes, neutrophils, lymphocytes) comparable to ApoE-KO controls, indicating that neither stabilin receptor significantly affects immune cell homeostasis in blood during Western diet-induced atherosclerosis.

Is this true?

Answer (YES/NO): YES